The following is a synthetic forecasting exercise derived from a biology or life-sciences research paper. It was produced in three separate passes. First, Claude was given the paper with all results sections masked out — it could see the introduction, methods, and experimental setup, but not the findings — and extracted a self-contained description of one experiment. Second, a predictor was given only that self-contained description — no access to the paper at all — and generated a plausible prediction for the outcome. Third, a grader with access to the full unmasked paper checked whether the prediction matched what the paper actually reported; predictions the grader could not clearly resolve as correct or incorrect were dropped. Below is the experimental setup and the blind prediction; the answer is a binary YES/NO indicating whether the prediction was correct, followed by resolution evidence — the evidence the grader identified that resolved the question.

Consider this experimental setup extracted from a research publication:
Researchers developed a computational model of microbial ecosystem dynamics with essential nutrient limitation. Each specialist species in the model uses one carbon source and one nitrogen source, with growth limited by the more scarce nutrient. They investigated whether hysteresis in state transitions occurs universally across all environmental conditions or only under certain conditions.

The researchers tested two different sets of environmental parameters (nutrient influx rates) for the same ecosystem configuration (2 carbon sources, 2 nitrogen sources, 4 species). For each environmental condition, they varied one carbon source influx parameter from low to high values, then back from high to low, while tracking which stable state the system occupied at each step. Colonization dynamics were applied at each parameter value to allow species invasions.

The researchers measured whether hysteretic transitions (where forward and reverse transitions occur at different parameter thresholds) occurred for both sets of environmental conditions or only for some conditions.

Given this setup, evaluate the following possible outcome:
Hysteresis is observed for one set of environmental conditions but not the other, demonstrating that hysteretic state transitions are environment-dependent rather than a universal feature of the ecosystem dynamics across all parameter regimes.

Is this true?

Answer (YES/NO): YES